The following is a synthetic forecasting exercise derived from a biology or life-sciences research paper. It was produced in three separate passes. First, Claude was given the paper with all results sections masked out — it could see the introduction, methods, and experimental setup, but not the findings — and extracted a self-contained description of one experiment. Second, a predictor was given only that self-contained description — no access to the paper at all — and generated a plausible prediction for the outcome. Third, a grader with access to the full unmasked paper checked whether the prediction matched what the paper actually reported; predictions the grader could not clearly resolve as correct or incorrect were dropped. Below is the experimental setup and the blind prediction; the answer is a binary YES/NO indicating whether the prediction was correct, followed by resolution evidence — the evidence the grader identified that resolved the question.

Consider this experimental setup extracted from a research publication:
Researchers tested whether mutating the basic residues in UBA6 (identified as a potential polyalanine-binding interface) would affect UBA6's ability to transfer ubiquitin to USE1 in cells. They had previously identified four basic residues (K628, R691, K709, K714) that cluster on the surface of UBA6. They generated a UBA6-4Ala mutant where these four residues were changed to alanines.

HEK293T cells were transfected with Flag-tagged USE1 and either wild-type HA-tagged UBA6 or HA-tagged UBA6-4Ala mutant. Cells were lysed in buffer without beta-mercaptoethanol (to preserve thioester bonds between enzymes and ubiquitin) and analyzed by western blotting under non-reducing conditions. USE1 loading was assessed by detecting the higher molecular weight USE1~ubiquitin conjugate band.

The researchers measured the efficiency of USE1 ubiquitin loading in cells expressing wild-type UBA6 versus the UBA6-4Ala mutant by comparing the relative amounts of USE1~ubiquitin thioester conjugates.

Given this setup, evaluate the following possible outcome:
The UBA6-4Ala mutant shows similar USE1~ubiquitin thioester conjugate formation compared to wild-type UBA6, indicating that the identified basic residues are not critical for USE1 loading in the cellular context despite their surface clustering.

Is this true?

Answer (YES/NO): NO